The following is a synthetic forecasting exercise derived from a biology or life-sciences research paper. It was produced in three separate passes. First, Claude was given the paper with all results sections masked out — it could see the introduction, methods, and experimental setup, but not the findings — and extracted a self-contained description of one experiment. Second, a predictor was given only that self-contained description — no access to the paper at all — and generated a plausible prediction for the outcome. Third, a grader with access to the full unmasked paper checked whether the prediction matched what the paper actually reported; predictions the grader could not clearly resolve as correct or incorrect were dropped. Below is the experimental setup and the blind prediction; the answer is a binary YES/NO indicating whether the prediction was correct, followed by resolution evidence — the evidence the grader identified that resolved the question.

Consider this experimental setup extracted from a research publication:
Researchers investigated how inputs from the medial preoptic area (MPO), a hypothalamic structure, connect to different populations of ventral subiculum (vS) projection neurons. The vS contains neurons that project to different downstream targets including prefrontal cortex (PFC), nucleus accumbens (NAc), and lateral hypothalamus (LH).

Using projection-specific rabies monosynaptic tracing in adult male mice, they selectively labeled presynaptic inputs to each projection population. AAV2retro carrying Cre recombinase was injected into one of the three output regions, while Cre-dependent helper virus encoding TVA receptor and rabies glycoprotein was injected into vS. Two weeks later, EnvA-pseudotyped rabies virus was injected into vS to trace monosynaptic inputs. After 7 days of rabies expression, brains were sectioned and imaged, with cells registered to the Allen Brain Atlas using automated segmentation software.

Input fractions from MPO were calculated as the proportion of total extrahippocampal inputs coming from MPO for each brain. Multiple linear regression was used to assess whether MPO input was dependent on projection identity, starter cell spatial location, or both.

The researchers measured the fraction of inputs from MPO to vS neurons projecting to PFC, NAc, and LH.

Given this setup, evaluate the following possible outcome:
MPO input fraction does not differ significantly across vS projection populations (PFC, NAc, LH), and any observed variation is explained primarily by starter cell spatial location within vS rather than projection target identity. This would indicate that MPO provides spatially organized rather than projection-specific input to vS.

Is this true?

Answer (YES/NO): NO